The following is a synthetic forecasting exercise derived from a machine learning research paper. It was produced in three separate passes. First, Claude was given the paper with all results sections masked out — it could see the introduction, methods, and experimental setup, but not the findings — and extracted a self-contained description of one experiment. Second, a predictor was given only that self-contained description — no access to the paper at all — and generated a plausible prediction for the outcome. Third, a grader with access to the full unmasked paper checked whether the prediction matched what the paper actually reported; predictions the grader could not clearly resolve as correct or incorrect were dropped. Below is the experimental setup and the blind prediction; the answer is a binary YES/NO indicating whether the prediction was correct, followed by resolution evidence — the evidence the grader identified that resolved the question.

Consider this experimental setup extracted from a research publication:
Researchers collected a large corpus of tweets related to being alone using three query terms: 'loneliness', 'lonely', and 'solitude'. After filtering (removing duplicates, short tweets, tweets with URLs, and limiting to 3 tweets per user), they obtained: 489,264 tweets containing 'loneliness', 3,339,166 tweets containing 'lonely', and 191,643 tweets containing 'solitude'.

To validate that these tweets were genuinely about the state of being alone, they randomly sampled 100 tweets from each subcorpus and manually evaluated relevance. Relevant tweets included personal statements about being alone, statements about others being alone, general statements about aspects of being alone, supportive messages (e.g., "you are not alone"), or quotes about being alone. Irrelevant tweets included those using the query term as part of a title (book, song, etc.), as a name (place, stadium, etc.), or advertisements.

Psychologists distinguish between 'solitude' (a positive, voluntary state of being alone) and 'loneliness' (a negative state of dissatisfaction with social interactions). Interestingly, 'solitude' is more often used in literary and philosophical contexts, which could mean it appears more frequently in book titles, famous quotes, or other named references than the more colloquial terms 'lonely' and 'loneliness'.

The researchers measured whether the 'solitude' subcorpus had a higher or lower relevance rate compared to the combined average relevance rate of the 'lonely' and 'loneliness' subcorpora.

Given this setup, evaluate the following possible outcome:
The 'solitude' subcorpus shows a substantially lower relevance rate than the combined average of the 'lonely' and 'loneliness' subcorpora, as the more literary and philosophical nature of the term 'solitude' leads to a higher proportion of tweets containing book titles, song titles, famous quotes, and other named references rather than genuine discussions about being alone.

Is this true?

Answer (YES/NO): NO